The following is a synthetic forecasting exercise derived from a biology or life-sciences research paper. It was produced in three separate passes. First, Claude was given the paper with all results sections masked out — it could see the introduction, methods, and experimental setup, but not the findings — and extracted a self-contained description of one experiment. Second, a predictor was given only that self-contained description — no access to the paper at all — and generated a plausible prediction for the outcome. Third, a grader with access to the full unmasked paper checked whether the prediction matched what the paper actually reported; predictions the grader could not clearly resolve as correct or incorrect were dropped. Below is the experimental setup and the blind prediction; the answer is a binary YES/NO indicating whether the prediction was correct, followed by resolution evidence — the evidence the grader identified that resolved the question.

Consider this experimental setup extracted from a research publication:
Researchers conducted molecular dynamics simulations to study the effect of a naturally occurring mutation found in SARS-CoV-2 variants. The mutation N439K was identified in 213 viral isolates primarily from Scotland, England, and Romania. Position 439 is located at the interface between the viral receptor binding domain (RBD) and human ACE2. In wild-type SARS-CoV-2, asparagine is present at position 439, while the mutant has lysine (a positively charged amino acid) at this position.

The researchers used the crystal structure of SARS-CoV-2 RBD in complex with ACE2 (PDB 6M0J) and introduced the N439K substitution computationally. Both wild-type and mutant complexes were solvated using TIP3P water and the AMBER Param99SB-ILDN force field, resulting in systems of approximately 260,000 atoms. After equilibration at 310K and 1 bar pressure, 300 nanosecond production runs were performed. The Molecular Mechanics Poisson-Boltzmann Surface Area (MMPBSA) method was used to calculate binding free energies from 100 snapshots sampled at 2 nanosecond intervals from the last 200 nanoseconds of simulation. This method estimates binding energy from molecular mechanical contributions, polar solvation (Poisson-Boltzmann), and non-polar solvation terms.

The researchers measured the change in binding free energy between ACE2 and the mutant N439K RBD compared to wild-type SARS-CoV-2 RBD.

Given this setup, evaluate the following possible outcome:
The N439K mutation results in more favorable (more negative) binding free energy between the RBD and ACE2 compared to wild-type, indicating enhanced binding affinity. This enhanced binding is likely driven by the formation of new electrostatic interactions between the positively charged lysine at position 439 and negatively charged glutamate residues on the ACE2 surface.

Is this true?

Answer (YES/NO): NO